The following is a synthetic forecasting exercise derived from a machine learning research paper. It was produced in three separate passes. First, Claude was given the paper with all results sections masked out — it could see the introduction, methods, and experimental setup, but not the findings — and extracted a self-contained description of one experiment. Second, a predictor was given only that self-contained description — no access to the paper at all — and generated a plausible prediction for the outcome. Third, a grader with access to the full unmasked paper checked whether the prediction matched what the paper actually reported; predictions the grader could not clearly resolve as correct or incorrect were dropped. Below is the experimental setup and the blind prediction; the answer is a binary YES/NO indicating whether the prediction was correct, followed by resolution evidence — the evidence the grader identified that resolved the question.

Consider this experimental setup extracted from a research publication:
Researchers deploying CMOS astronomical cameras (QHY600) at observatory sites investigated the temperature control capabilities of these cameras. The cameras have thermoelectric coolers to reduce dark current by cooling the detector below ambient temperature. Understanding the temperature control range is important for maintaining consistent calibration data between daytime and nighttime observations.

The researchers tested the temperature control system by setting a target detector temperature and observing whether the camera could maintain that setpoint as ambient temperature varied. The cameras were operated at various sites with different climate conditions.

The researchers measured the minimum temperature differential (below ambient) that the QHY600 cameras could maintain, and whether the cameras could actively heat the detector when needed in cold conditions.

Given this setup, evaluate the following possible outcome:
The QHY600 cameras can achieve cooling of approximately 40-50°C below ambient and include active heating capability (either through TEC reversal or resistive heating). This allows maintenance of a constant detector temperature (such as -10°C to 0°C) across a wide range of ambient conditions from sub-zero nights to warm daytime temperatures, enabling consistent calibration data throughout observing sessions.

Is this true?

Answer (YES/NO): NO